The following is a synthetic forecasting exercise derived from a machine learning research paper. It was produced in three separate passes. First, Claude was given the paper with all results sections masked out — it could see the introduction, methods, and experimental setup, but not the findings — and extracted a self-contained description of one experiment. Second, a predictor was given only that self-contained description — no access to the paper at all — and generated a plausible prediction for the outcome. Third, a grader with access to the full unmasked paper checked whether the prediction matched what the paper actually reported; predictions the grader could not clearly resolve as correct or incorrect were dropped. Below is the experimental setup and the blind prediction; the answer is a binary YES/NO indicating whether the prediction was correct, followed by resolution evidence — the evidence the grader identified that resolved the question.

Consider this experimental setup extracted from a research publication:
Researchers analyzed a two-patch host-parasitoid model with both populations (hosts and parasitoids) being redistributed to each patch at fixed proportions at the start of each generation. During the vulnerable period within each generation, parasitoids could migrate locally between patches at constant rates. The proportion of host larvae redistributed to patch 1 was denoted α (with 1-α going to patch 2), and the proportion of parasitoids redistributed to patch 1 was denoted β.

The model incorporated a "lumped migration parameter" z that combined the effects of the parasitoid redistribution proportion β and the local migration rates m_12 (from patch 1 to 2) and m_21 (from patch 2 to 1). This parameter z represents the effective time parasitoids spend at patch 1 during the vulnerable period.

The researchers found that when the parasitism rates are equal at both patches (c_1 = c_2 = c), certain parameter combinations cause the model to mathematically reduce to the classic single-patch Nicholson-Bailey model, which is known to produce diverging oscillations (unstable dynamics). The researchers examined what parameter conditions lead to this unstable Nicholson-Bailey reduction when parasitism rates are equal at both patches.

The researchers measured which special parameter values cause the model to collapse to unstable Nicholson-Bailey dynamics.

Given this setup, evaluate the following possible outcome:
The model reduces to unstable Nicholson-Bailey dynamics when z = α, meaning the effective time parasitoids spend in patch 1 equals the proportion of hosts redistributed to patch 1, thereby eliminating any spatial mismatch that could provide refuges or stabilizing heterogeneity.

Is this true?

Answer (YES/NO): NO